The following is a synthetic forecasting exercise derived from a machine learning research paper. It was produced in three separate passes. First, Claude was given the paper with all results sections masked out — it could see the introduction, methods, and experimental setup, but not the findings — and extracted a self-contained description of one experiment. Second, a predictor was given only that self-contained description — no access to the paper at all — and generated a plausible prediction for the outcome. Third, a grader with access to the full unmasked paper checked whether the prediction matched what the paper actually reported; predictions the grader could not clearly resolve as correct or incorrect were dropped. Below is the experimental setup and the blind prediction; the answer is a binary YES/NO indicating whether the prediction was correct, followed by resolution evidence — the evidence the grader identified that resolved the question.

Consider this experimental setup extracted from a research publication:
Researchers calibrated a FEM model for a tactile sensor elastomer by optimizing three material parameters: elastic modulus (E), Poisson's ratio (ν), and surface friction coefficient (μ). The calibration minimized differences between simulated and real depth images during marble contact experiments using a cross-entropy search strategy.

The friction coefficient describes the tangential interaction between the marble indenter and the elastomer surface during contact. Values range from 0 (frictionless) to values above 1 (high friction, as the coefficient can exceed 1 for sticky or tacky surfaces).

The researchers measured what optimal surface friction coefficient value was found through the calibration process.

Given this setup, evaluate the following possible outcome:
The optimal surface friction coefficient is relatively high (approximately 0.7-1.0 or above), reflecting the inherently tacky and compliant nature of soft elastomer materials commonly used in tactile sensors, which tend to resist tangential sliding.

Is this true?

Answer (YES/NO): YES